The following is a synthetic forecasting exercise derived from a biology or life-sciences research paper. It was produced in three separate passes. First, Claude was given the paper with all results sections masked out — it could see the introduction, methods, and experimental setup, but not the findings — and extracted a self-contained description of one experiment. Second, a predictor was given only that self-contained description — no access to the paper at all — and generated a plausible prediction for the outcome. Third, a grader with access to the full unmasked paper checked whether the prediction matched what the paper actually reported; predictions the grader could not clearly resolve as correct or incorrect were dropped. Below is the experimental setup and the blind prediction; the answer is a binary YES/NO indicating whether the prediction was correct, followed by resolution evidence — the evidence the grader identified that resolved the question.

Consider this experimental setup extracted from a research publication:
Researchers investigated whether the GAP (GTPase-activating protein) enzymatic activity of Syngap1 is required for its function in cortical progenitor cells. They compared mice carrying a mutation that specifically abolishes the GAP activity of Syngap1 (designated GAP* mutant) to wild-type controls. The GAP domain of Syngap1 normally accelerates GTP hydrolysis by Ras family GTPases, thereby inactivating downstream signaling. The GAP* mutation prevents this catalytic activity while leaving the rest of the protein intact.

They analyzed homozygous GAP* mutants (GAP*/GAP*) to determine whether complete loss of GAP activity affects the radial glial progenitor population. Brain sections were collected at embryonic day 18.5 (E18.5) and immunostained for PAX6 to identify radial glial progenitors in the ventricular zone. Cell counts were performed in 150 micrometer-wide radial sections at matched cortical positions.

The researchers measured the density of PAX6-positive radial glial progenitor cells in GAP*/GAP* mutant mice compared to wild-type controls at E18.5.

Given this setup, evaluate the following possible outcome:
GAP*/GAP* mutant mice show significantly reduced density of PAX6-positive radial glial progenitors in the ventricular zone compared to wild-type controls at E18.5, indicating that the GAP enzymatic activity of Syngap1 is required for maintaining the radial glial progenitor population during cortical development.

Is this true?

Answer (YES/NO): NO